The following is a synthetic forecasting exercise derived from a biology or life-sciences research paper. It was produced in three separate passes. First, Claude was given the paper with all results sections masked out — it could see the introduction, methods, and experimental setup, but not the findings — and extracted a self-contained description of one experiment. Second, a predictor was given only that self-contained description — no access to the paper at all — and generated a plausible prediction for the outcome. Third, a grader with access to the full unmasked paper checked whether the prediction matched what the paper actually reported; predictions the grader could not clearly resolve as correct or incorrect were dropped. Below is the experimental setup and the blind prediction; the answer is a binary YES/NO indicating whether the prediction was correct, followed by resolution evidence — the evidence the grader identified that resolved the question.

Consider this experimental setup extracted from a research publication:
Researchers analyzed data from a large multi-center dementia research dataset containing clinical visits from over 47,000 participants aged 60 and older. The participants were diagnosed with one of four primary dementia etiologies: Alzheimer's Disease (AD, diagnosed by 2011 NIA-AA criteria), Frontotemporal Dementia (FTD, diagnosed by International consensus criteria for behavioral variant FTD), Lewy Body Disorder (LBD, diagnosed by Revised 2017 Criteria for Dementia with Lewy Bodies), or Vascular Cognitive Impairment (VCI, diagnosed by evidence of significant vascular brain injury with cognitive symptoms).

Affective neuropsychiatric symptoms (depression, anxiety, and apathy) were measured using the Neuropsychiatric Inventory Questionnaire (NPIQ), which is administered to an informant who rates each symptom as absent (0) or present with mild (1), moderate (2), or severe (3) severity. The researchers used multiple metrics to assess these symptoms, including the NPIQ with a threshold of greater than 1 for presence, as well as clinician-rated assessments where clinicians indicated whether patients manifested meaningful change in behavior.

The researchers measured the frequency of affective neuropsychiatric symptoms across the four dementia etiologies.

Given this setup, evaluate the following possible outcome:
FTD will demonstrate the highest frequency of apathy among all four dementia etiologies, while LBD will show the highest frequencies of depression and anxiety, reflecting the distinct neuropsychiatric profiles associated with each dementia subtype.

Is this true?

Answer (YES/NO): YES